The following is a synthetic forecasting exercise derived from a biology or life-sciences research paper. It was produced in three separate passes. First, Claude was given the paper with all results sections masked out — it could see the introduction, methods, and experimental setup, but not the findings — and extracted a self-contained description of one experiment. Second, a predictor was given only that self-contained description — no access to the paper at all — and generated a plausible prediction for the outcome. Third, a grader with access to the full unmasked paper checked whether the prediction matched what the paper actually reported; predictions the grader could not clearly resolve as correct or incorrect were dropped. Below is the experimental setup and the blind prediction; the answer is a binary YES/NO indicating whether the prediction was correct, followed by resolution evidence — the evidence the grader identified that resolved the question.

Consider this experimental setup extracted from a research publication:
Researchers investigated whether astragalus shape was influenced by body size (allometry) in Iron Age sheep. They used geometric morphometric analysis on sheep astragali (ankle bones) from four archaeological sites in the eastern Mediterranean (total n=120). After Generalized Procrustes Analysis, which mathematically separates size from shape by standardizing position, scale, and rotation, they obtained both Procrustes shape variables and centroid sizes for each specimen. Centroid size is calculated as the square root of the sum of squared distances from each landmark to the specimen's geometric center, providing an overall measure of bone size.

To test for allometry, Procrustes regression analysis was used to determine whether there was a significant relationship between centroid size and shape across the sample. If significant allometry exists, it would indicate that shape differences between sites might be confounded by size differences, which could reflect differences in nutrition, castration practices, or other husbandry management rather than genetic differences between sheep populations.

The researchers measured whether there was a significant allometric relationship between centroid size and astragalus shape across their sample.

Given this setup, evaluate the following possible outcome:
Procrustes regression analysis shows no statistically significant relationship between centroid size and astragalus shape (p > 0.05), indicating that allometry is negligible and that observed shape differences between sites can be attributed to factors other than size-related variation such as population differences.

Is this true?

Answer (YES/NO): NO